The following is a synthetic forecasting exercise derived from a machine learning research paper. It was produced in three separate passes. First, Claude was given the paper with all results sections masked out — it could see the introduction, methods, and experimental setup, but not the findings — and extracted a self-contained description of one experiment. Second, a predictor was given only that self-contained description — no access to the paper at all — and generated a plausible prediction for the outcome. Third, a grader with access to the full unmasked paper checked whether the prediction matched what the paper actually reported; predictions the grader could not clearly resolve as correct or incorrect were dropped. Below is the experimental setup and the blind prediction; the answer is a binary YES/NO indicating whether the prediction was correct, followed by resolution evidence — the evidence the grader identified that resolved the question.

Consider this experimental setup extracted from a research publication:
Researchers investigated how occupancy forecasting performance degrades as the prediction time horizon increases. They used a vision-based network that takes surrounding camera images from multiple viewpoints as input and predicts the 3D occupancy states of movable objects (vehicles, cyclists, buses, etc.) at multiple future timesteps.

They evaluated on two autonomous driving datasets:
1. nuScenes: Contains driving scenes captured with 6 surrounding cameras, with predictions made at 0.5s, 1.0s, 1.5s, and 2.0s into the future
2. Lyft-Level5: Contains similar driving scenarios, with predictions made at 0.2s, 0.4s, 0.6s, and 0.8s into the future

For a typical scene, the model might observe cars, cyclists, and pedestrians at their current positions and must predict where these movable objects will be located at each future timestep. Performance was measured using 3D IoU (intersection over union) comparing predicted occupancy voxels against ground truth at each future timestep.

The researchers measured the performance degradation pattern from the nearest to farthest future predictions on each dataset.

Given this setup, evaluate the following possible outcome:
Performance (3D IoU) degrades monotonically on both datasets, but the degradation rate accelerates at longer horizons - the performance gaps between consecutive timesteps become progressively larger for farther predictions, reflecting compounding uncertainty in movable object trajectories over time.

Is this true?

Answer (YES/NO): NO